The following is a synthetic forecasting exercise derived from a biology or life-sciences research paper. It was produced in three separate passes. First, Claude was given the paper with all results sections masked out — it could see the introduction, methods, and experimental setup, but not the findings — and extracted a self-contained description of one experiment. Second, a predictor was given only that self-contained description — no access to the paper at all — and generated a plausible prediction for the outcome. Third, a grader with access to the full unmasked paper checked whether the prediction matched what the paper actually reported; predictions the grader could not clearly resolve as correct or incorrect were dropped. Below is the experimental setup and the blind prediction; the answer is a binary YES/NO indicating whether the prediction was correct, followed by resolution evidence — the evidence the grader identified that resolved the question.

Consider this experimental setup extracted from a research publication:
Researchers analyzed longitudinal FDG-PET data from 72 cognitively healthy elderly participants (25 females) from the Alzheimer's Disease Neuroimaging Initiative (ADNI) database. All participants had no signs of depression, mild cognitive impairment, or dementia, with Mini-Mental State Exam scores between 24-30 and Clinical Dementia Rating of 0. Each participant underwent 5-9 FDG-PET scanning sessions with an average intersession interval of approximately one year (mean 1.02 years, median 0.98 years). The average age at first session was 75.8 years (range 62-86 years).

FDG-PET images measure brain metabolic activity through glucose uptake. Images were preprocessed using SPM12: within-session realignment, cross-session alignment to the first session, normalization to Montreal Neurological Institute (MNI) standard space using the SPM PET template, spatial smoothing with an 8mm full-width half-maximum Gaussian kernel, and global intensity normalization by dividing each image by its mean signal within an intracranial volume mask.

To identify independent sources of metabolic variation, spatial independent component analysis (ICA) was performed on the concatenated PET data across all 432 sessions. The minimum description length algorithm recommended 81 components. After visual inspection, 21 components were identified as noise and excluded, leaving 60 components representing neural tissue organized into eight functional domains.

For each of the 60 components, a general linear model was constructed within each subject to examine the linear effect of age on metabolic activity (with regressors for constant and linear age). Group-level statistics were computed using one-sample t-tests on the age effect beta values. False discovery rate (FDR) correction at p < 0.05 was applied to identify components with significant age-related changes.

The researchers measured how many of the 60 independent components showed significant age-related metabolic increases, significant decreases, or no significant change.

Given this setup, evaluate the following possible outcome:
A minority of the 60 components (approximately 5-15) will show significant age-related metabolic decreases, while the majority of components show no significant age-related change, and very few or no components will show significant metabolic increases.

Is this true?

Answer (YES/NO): NO